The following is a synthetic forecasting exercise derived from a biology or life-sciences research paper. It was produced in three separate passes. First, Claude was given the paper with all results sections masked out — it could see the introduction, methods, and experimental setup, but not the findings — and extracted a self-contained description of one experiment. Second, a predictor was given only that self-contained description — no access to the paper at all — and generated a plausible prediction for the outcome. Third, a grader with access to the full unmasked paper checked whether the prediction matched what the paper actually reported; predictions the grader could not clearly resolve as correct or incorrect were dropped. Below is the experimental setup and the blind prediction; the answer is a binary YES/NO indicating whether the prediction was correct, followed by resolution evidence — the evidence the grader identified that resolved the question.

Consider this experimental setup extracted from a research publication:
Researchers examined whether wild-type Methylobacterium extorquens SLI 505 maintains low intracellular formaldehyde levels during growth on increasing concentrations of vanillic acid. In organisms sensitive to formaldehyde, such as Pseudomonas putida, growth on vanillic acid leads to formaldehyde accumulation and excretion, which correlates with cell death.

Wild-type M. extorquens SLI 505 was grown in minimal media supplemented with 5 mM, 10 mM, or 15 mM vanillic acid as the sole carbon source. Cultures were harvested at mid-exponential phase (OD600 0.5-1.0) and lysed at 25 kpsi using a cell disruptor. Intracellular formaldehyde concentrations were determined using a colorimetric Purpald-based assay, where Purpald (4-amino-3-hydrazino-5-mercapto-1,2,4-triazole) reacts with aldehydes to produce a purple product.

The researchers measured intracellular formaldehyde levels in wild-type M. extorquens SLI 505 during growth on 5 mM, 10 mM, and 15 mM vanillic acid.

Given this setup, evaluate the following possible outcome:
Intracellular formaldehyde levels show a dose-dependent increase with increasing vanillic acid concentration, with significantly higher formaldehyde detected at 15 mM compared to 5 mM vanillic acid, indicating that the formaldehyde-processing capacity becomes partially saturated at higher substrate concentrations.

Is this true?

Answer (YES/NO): NO